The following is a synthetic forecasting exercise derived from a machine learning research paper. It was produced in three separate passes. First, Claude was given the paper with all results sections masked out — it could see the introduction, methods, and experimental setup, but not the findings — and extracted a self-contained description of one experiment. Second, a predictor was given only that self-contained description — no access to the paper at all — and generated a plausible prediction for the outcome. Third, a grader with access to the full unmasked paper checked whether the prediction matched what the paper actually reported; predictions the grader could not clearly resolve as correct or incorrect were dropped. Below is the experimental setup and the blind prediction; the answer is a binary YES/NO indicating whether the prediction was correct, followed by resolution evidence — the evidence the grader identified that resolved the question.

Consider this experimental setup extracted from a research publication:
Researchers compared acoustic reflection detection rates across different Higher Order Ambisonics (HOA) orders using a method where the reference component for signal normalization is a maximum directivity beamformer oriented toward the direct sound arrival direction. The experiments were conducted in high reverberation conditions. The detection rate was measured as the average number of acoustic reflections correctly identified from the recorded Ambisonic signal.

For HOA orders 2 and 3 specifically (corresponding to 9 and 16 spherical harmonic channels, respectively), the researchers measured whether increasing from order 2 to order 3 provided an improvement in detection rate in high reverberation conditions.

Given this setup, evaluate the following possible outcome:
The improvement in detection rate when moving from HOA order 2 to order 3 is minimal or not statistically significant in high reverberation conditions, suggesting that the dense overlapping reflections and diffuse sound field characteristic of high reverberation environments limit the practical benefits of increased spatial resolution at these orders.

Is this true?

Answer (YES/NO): YES